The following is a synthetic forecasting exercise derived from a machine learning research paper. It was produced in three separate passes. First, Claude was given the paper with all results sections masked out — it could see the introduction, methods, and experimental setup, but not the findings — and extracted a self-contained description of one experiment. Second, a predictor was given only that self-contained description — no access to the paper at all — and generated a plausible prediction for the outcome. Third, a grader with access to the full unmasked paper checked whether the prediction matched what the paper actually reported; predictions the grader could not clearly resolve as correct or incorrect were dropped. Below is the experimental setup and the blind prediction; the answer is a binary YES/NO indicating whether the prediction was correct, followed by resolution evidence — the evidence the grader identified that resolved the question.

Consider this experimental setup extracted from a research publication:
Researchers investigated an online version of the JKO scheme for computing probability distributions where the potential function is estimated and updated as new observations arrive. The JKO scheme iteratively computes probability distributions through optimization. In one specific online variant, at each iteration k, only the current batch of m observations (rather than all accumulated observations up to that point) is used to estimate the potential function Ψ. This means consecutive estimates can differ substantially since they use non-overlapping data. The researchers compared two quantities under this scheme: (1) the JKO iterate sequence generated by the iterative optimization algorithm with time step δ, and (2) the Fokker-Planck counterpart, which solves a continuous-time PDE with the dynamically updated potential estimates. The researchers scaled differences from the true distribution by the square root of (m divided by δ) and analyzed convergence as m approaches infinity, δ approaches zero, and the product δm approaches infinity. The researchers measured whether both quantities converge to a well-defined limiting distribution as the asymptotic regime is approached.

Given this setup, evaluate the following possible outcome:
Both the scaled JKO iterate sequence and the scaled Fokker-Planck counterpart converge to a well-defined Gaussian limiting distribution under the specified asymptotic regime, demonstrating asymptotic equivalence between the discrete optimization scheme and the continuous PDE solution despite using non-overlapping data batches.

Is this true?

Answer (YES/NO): NO